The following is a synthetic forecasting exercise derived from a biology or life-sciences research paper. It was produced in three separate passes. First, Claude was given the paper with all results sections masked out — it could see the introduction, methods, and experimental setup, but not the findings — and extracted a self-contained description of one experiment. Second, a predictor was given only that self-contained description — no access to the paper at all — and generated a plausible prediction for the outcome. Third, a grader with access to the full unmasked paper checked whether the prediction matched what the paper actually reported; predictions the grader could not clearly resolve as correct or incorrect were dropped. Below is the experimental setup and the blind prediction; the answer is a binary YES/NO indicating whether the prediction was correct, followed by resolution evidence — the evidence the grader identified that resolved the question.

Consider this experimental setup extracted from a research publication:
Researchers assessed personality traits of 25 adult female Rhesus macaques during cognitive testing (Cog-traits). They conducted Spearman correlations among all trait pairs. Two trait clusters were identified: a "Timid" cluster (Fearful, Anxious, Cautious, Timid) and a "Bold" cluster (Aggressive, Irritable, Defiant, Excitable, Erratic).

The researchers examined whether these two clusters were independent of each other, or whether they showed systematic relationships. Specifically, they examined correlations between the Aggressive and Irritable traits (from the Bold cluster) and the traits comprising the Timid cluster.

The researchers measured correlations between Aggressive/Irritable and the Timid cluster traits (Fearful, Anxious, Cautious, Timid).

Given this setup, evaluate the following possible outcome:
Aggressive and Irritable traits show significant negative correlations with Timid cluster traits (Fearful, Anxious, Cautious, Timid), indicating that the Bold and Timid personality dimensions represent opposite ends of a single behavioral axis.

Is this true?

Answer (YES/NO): NO